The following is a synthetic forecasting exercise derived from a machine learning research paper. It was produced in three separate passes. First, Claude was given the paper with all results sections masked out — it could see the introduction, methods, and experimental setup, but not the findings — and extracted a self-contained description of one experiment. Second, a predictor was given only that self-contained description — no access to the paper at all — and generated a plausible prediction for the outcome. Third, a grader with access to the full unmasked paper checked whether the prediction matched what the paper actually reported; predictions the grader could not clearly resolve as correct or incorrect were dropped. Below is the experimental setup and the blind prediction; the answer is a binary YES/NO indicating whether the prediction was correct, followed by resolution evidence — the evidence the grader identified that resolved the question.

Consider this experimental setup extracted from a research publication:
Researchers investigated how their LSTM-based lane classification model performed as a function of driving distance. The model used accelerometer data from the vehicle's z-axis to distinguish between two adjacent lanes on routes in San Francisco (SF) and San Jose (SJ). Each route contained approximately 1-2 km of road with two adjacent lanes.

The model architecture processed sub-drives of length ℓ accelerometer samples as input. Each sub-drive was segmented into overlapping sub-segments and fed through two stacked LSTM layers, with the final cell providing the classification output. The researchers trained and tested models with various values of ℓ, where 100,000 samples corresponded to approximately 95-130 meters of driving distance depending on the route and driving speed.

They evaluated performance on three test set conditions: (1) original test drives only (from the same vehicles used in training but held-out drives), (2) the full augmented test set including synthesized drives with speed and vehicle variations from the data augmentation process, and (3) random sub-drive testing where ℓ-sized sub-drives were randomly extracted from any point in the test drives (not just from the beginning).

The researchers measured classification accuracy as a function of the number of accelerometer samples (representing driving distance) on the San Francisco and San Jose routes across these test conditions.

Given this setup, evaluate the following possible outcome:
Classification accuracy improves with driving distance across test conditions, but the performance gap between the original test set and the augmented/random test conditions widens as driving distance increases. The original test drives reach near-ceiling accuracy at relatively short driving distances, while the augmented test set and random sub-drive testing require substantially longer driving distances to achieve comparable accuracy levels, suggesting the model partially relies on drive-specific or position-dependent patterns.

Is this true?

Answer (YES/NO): NO